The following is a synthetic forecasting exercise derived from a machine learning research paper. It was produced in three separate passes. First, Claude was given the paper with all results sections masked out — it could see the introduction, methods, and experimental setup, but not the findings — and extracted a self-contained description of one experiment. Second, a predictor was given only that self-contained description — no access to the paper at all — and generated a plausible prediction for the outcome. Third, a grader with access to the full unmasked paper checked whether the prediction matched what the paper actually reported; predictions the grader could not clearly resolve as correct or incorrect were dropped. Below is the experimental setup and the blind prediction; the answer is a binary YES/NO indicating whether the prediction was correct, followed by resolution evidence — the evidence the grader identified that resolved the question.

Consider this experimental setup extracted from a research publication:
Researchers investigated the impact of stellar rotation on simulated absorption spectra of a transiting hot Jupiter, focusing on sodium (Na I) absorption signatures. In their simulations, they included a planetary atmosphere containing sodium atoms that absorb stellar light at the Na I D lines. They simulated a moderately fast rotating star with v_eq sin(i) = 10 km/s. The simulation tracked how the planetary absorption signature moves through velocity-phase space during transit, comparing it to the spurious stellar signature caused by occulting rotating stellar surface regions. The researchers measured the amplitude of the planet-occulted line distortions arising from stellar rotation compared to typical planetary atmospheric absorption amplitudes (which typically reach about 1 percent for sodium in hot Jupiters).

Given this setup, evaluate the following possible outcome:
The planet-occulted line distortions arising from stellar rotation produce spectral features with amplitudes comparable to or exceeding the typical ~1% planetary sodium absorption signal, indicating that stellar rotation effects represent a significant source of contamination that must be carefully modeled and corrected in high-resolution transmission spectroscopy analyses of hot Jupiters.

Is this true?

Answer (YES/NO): YES